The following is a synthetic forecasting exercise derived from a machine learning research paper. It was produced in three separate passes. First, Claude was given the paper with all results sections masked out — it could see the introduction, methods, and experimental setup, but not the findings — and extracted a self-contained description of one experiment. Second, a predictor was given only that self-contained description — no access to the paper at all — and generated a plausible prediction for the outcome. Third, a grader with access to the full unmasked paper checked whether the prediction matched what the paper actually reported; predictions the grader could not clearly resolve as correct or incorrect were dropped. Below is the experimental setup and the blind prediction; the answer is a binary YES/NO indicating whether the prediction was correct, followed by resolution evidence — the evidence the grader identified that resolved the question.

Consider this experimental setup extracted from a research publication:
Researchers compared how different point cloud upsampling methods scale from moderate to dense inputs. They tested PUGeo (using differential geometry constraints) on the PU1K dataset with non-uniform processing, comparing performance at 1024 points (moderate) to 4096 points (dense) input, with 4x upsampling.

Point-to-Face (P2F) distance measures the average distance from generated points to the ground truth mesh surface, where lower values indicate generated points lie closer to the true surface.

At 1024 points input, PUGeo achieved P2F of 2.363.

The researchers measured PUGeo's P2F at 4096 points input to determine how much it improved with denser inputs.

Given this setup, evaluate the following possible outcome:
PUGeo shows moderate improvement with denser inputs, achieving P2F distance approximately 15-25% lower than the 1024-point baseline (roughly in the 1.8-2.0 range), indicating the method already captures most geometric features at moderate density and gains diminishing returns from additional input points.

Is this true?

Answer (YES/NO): NO